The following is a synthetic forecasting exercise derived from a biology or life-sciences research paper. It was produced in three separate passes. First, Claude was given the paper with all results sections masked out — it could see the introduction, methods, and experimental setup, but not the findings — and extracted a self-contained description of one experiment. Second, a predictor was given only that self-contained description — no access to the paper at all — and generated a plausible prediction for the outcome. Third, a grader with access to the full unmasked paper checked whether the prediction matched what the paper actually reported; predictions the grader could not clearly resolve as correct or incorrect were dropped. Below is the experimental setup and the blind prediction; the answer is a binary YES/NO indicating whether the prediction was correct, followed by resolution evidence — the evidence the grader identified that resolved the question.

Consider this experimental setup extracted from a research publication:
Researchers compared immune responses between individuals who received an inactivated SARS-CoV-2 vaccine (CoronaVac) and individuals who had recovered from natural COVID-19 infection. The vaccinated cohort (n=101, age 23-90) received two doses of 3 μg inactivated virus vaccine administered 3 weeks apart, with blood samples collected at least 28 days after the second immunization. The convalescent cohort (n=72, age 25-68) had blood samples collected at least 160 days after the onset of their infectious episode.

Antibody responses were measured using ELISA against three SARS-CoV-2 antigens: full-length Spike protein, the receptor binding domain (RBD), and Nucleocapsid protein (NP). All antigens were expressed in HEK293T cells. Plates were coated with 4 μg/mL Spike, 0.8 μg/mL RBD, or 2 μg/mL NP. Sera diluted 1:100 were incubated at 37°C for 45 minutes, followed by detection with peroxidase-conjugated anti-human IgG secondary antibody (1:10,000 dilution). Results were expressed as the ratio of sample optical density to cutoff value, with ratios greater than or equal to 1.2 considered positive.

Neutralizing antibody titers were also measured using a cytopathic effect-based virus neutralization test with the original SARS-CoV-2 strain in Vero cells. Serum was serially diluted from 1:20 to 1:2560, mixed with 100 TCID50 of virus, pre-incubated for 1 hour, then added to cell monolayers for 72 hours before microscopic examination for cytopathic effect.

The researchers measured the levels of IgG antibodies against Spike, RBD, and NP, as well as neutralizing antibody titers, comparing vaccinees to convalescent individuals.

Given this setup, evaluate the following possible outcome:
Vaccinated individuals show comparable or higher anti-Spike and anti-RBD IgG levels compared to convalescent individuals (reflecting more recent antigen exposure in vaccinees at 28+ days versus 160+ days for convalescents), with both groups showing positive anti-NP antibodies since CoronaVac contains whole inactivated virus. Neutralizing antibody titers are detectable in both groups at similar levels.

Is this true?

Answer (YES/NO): NO